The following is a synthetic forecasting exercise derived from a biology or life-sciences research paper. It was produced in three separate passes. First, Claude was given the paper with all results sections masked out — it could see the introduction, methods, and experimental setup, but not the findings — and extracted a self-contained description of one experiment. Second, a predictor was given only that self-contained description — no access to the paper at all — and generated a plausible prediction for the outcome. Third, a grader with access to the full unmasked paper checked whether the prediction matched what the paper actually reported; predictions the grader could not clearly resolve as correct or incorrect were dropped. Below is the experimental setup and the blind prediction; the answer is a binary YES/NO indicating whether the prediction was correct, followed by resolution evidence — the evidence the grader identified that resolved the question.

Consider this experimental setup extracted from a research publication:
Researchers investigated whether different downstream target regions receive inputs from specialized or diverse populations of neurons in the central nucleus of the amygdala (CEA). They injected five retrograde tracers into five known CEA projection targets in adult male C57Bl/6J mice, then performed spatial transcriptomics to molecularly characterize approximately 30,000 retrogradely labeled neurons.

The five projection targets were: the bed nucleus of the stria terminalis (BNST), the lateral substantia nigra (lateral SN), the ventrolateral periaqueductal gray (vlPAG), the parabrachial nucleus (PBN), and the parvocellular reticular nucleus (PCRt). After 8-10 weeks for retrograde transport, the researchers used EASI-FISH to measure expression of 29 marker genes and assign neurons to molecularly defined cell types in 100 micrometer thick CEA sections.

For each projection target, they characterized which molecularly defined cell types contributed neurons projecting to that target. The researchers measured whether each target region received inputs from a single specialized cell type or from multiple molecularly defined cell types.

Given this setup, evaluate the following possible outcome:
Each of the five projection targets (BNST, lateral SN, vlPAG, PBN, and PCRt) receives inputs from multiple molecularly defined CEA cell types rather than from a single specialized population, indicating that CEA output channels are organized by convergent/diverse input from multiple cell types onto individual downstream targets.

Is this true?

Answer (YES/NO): YES